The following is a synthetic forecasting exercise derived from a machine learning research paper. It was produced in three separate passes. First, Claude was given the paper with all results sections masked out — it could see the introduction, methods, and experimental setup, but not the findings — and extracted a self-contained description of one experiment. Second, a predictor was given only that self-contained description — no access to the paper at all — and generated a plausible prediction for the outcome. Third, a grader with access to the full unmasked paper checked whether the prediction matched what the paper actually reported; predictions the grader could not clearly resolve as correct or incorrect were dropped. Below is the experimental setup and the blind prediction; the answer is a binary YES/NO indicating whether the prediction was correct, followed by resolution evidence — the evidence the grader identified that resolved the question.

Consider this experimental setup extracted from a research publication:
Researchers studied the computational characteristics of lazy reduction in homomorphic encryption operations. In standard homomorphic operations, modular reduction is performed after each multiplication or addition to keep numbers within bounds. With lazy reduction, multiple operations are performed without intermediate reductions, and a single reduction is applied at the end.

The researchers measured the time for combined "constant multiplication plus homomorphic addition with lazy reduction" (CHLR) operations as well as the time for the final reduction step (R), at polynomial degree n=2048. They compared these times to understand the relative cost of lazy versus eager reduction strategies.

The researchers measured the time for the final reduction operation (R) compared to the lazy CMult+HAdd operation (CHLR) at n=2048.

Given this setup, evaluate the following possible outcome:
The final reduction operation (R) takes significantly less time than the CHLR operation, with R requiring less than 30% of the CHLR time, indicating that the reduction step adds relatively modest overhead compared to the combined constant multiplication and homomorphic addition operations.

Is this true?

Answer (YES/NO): NO